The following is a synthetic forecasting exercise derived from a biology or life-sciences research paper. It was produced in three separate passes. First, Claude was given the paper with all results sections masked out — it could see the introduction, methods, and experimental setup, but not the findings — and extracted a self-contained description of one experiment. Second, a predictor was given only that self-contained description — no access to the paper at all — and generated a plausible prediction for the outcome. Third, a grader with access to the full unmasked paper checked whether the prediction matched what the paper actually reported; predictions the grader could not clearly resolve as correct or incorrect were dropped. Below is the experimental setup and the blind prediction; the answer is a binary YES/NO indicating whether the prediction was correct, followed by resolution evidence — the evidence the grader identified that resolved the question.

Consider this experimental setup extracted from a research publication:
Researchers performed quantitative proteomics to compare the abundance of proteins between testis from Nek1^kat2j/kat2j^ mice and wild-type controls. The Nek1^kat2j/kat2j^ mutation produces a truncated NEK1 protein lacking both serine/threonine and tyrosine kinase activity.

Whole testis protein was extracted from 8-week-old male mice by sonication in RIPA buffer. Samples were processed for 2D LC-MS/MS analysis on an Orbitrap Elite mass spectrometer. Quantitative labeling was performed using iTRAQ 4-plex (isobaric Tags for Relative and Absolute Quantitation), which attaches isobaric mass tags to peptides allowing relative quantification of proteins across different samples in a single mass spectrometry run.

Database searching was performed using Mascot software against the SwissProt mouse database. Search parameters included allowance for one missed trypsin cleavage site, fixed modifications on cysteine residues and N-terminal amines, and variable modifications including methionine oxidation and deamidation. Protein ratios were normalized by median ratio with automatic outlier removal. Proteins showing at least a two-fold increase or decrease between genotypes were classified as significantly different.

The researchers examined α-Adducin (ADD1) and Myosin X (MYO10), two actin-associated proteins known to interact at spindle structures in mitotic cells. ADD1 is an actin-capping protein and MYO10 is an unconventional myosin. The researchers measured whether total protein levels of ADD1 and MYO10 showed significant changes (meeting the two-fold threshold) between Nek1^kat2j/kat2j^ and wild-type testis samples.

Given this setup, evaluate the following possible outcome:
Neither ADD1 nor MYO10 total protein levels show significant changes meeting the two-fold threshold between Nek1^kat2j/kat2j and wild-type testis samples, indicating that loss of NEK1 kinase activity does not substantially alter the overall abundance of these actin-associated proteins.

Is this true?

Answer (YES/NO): NO